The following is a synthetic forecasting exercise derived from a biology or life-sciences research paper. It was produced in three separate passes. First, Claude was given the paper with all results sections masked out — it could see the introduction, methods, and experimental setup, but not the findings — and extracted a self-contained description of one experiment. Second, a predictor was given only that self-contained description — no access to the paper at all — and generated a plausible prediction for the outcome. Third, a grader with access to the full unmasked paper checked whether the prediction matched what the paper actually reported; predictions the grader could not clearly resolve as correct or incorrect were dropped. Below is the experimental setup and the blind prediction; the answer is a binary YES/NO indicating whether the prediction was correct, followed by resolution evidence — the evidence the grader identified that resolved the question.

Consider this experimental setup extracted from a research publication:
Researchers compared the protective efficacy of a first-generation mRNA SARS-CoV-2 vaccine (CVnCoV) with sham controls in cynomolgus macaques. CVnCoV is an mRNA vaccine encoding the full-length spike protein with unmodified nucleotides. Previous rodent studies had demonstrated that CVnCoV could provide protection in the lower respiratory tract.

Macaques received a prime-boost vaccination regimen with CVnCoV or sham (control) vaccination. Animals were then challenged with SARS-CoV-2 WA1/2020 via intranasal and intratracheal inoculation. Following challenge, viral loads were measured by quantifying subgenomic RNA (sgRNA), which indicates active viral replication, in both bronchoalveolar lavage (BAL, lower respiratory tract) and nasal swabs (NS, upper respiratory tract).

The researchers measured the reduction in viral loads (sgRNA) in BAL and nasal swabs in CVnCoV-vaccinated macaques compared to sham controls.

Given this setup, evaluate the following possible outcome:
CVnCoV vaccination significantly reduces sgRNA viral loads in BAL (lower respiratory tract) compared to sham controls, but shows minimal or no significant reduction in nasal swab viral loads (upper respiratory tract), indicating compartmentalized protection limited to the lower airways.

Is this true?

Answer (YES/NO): NO